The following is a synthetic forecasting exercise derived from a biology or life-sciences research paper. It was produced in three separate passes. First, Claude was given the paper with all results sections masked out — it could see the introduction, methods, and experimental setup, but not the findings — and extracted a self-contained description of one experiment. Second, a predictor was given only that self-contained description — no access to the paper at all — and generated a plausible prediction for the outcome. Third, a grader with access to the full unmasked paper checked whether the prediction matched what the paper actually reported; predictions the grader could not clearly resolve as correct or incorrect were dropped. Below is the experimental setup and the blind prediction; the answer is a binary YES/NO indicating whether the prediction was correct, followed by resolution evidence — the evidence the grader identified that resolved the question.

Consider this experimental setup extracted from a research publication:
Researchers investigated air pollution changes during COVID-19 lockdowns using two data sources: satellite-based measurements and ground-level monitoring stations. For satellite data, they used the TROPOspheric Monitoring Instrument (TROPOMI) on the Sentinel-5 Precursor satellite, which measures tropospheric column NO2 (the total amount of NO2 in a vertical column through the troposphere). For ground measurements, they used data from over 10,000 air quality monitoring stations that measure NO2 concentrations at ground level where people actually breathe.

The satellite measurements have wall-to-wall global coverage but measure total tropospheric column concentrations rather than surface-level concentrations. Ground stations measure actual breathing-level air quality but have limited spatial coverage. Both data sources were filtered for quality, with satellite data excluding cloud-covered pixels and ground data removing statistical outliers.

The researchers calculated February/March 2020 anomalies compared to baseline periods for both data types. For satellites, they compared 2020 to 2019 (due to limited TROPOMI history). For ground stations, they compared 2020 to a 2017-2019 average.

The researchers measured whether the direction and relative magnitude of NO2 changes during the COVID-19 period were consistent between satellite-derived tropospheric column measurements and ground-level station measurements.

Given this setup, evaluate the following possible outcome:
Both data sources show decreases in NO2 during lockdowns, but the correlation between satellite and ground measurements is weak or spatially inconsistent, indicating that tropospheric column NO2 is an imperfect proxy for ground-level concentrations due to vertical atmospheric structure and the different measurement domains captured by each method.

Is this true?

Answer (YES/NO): NO